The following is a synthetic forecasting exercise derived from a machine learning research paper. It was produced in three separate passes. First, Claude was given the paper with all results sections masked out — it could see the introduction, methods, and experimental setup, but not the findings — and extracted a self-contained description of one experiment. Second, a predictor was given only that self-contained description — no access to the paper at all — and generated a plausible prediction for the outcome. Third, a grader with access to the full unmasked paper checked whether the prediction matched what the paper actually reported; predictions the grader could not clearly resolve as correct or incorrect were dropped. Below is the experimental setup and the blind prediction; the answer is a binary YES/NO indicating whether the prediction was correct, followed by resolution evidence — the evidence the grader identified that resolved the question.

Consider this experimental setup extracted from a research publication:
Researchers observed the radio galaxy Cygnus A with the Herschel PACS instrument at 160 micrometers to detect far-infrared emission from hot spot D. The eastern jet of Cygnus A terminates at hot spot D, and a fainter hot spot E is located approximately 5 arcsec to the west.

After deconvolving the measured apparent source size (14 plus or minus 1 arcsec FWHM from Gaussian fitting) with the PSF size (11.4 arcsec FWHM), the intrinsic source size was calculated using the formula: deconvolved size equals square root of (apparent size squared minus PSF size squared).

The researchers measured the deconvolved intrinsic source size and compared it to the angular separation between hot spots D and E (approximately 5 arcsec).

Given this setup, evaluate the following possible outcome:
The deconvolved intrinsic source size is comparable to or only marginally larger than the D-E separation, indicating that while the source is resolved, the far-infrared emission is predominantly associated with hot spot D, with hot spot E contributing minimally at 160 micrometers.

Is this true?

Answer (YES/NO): NO